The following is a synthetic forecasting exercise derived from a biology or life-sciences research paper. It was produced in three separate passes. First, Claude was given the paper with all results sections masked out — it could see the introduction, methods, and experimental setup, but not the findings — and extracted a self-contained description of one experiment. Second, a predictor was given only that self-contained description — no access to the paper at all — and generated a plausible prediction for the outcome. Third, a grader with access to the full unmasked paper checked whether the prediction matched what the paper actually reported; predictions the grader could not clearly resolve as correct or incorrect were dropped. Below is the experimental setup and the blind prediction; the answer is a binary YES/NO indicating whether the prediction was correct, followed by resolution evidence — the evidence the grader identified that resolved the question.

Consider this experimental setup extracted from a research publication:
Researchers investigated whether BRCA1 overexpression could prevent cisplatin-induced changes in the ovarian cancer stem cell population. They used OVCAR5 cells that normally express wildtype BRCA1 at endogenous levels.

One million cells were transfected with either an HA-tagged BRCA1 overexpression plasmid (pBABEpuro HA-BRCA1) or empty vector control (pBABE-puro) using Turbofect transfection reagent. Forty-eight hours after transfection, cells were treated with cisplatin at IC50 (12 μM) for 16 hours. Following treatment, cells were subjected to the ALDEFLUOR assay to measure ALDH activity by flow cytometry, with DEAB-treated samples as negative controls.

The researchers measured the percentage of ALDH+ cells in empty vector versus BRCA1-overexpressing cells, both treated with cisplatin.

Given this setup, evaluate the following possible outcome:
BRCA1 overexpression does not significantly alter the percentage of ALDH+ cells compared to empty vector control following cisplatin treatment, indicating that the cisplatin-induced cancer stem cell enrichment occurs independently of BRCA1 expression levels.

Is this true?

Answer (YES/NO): NO